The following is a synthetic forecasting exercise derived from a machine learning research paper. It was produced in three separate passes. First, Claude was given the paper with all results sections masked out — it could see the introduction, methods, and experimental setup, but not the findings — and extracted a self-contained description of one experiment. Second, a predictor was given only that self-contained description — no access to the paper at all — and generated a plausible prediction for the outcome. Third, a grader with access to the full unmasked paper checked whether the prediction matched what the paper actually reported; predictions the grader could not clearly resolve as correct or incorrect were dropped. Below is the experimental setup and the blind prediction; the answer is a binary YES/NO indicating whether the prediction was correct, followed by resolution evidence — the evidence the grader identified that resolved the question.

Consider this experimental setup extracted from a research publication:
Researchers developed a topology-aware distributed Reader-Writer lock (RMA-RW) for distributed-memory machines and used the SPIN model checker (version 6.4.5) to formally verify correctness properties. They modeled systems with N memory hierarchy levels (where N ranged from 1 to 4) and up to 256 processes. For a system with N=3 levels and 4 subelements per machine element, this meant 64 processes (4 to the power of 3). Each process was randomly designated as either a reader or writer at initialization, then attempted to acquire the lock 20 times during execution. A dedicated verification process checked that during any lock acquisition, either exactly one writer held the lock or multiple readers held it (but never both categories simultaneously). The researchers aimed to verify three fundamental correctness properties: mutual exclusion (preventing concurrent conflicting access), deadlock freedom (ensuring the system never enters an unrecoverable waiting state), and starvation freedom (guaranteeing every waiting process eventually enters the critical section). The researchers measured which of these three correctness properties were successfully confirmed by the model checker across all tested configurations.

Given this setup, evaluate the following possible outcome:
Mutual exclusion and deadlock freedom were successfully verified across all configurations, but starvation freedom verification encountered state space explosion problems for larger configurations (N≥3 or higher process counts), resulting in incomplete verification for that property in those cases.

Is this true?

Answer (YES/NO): NO